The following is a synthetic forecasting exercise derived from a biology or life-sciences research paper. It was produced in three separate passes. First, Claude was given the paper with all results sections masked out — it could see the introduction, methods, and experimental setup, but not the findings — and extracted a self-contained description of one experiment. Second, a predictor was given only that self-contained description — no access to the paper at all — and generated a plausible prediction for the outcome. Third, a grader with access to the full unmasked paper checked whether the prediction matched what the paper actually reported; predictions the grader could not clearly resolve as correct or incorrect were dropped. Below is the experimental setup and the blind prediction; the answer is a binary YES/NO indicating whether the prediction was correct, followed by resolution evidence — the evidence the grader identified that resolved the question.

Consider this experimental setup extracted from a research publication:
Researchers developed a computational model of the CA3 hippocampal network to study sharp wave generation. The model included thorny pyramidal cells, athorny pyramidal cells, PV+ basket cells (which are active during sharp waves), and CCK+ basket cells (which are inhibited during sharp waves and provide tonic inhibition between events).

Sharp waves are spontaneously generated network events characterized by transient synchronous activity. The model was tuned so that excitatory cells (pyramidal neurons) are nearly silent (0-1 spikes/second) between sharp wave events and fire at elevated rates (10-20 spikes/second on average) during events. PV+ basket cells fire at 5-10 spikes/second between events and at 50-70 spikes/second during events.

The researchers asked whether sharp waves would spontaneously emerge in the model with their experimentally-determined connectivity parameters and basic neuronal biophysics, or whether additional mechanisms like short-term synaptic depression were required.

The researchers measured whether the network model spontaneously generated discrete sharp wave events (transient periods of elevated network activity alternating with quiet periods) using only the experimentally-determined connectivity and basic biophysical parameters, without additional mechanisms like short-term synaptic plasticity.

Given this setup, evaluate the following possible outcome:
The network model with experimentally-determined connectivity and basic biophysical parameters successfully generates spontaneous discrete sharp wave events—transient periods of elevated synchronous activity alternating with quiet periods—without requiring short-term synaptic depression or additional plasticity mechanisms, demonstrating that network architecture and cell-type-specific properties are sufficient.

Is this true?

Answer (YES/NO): YES